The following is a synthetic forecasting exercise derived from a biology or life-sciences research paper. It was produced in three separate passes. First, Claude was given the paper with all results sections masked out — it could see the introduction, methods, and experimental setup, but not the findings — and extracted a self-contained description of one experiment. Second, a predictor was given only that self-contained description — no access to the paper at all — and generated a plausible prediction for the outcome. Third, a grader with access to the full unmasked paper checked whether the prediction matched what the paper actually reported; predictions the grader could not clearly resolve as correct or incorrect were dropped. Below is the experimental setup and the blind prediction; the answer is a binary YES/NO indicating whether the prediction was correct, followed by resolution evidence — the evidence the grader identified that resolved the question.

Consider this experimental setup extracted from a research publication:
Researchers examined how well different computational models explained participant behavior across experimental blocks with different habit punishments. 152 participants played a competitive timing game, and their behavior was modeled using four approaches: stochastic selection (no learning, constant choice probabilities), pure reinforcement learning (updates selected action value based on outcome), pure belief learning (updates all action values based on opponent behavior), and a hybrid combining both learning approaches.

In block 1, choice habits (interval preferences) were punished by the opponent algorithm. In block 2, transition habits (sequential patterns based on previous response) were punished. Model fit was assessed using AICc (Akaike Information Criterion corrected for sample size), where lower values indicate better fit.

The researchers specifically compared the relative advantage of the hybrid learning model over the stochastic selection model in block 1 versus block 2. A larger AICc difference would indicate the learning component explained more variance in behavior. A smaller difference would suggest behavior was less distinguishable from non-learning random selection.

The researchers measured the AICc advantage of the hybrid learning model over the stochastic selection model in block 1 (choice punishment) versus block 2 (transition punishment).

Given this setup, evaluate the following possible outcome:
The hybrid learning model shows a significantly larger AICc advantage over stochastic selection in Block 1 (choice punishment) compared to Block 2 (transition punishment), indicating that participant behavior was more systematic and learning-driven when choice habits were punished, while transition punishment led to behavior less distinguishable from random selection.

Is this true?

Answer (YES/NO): YES